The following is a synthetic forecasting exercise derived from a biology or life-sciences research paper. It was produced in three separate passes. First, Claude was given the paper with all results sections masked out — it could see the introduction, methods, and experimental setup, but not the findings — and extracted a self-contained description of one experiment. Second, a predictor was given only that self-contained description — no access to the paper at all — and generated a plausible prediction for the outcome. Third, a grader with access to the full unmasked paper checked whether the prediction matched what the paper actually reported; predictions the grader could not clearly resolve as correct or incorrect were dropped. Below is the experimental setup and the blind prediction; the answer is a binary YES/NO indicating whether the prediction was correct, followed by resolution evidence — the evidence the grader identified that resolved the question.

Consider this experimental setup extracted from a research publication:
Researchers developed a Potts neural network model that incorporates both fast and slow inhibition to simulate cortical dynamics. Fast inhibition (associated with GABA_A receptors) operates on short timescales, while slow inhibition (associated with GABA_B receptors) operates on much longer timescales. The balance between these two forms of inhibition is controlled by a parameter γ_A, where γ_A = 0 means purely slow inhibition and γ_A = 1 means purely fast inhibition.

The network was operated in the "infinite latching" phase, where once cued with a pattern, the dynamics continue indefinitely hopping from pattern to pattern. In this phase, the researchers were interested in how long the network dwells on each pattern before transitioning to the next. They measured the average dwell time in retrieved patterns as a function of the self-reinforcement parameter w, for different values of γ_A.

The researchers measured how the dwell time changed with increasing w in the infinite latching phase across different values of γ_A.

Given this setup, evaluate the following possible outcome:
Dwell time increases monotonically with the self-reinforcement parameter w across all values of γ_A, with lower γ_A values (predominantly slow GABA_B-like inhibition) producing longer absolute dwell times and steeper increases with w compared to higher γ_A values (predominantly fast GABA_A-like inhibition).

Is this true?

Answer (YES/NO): NO